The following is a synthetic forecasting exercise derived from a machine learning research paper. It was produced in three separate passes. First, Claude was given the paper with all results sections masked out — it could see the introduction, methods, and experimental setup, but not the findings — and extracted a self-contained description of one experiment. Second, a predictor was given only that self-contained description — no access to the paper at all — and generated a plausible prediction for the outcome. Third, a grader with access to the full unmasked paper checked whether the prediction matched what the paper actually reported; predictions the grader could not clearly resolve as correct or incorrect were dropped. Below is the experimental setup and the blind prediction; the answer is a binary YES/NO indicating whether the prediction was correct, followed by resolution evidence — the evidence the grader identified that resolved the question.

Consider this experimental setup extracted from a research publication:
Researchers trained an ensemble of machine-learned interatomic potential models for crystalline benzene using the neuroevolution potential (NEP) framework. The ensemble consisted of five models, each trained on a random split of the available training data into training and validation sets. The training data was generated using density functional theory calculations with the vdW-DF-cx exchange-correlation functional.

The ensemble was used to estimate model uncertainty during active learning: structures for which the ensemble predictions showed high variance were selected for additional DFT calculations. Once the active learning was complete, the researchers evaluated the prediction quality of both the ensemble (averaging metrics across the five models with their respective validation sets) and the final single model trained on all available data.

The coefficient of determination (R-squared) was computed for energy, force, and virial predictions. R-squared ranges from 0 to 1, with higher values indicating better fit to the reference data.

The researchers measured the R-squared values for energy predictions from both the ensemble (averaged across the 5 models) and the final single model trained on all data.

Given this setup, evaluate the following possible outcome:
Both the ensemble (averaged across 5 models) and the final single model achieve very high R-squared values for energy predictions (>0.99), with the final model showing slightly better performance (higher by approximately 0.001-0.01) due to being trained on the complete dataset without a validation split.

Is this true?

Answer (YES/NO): NO